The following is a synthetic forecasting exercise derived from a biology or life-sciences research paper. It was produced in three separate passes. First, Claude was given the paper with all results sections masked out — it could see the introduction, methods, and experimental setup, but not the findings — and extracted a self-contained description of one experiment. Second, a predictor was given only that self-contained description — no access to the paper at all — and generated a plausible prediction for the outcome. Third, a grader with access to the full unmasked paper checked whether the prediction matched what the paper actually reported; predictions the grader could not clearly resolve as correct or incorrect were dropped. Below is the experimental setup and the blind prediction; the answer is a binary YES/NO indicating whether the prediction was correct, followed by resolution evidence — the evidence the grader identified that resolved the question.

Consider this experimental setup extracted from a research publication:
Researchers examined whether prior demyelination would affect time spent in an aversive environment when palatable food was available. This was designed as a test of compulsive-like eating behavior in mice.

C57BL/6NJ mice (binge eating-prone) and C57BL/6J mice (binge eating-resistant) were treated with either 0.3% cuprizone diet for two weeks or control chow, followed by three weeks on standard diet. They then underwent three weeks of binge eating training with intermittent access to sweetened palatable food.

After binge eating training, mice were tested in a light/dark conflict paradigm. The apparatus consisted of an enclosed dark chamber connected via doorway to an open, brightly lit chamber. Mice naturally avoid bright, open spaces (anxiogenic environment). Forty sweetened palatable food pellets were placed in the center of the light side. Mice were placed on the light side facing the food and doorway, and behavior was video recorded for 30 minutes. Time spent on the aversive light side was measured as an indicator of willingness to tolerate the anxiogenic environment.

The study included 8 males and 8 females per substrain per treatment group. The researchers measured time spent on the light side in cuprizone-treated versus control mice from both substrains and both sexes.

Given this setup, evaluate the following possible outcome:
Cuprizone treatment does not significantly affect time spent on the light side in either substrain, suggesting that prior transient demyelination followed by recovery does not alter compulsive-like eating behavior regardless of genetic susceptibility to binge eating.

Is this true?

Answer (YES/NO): NO